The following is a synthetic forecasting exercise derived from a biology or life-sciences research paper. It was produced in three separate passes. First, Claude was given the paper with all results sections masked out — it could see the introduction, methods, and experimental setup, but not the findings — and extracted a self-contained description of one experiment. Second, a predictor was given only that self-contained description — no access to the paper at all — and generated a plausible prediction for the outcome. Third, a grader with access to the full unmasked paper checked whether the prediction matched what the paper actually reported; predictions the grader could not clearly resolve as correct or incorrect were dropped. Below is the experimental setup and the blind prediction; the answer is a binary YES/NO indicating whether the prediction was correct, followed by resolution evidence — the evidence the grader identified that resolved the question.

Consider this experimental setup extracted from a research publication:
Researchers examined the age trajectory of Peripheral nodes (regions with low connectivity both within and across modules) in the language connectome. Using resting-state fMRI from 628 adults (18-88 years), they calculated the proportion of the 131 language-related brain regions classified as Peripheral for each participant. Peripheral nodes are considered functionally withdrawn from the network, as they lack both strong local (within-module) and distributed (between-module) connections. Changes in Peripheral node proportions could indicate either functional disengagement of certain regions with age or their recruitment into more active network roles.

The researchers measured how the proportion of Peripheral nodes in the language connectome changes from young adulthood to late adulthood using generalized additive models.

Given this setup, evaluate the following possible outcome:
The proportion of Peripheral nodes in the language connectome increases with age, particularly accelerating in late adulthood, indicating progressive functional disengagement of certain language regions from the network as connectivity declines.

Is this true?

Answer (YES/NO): NO